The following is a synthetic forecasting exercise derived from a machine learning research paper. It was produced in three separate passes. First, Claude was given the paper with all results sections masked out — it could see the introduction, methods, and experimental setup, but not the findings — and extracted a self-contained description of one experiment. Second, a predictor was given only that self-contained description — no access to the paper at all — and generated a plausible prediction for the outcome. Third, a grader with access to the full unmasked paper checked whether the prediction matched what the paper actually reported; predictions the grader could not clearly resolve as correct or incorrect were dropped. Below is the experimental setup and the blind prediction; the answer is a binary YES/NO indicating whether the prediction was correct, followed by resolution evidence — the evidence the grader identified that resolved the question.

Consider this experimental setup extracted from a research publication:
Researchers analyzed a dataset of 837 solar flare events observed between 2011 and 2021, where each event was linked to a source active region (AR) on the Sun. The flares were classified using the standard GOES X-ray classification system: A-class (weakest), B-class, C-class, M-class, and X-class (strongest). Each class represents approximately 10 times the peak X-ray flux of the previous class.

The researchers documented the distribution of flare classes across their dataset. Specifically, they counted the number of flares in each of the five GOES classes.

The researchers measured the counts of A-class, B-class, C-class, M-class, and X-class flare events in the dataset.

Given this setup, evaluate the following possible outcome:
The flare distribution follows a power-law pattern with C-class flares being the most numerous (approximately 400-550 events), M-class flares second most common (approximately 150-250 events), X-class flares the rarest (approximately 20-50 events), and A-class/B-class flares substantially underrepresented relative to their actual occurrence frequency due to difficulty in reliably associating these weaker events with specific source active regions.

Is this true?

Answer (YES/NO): NO